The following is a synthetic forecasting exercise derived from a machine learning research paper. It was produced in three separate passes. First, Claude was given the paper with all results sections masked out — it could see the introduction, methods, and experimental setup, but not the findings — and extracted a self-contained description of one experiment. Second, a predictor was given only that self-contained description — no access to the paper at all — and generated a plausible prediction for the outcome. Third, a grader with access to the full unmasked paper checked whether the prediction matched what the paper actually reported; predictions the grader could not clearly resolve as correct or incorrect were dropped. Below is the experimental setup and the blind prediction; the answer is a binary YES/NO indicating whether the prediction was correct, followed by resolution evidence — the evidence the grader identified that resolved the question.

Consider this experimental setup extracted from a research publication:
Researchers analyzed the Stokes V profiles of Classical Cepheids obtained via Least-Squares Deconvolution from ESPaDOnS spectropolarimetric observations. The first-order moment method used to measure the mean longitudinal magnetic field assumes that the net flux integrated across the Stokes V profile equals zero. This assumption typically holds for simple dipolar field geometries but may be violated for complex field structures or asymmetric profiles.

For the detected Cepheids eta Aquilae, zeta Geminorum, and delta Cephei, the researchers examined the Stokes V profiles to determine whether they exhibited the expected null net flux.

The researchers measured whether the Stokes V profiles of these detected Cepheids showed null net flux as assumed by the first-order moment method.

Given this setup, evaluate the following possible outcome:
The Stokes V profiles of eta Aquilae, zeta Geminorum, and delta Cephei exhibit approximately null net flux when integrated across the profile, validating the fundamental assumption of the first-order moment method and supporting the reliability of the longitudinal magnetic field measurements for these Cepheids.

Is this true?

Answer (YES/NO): NO